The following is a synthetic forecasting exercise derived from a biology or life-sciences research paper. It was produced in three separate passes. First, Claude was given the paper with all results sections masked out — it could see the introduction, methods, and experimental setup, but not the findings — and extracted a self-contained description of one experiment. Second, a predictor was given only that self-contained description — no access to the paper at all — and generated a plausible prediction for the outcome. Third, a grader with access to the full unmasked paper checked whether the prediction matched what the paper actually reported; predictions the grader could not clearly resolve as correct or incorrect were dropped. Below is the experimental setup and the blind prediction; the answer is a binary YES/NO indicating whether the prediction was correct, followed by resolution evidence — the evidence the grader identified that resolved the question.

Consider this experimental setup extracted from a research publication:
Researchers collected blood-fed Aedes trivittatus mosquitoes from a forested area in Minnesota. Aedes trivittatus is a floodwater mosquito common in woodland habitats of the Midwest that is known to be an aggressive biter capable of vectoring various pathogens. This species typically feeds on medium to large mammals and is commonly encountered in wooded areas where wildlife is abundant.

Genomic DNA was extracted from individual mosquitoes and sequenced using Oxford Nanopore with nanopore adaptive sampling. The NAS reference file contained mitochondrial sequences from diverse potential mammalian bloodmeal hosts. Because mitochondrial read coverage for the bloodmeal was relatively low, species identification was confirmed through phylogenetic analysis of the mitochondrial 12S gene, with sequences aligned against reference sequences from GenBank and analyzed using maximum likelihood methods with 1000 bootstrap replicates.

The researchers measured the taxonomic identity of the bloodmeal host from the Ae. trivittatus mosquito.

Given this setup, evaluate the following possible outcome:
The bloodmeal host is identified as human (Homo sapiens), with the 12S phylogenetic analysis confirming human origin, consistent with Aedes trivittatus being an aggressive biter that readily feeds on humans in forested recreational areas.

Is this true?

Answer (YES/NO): NO